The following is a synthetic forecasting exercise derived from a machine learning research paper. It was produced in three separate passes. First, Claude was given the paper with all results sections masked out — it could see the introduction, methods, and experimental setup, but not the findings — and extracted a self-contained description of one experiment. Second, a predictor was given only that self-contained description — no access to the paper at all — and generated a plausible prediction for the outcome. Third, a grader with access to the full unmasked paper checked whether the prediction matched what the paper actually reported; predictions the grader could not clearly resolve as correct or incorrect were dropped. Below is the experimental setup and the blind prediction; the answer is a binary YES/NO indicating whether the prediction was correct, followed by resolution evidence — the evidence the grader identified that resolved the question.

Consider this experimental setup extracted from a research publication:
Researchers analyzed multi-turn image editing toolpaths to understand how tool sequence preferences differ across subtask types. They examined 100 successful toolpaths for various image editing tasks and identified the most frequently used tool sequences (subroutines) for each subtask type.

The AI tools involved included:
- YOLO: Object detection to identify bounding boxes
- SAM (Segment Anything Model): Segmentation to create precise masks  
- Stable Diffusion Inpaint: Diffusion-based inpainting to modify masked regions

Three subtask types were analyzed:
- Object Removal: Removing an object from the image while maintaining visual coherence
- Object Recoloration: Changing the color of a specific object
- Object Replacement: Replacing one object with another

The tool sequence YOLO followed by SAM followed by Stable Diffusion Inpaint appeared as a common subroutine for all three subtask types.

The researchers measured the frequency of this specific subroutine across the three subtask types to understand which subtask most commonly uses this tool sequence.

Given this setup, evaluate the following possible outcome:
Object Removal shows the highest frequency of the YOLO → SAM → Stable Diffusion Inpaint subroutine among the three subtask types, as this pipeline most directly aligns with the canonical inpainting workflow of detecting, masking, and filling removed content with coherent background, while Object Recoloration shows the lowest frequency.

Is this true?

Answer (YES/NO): NO